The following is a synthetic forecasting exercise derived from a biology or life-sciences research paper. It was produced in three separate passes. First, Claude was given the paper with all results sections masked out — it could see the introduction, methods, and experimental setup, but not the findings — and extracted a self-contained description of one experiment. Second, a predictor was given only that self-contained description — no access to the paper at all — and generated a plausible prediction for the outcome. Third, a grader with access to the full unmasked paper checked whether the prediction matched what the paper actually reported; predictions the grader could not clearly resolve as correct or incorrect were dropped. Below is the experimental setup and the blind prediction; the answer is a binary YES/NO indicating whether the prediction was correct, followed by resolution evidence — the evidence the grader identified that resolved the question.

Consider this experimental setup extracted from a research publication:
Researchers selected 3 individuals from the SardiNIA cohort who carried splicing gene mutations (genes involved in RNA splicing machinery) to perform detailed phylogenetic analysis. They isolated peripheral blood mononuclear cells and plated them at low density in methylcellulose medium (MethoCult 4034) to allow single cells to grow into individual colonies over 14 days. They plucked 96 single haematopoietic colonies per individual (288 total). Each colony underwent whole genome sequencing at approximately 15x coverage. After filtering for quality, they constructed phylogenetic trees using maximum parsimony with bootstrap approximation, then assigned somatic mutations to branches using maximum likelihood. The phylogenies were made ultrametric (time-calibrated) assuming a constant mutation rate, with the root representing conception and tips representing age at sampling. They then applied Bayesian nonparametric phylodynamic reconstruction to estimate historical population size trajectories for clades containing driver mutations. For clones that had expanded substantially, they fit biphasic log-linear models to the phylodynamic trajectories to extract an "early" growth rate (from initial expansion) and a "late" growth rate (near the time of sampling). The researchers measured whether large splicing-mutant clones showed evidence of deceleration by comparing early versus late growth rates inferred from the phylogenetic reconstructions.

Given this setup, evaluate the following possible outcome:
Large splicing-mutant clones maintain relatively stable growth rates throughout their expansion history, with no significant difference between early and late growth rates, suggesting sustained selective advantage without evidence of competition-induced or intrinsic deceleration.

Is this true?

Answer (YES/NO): YES